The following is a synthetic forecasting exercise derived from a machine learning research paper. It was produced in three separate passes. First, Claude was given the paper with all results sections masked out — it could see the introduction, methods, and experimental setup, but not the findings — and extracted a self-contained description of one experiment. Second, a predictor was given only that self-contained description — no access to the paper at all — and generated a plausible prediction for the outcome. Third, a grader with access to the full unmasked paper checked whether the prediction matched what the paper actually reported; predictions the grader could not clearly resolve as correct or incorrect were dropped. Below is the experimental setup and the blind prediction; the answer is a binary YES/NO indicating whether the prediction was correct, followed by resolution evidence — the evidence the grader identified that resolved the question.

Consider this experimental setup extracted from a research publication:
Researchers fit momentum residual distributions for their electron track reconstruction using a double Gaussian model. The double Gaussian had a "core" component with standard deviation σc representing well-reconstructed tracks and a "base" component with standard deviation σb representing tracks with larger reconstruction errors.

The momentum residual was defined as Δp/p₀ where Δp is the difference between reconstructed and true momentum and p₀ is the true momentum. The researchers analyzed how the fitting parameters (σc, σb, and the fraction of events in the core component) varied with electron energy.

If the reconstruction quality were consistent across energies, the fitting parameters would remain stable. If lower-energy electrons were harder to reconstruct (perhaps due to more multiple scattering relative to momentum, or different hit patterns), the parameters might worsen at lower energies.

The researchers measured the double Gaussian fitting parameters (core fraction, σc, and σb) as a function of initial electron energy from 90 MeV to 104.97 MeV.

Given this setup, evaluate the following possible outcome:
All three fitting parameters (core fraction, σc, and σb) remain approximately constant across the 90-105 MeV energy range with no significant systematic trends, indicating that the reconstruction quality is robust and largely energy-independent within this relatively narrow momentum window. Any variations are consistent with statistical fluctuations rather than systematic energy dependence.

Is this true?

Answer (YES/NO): YES